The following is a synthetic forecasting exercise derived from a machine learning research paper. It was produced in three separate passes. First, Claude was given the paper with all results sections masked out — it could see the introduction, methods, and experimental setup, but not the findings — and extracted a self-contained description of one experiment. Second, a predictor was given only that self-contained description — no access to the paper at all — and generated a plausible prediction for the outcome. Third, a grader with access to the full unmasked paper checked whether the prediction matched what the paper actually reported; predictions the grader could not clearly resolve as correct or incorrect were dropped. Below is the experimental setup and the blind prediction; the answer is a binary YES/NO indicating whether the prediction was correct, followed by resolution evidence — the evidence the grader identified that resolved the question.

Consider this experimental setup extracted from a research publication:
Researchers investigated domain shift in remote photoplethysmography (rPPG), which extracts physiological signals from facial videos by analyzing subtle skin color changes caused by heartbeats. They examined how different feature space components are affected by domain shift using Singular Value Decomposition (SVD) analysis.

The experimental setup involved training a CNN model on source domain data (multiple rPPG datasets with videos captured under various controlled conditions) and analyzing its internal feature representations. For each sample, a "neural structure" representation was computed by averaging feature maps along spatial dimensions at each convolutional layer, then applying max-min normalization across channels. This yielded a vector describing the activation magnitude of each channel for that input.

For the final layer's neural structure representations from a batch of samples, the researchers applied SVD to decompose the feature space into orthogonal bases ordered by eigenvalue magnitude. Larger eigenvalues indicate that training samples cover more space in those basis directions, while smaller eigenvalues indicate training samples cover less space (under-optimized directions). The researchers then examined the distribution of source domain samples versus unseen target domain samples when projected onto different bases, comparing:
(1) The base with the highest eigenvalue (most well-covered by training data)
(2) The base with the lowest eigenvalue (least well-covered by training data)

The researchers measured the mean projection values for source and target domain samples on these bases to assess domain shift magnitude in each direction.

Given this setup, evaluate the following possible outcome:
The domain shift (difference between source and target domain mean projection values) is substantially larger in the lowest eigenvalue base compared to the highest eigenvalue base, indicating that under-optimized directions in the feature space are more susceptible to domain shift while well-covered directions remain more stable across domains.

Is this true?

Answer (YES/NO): YES